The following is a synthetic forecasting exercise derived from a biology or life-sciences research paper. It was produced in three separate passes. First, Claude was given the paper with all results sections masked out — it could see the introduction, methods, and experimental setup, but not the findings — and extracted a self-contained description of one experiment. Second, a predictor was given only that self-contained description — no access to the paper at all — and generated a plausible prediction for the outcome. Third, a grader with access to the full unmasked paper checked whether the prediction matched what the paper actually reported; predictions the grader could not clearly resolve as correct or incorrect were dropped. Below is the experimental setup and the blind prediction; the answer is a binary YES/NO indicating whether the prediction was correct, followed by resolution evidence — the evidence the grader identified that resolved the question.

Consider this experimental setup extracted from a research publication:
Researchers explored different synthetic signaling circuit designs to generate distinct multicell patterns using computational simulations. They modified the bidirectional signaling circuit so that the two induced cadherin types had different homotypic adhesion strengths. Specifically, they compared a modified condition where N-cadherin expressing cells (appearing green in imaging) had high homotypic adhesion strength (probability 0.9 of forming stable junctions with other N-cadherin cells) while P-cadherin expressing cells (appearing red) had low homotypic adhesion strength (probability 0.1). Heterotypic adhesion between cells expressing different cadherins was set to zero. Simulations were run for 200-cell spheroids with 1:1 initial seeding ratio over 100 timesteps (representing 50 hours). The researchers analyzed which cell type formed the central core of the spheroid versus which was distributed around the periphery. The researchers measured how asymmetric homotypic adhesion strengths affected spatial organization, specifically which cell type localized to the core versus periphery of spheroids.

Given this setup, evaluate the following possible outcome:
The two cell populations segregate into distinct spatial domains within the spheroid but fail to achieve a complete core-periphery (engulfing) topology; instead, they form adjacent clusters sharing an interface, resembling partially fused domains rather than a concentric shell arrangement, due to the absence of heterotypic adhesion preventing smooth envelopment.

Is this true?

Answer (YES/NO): NO